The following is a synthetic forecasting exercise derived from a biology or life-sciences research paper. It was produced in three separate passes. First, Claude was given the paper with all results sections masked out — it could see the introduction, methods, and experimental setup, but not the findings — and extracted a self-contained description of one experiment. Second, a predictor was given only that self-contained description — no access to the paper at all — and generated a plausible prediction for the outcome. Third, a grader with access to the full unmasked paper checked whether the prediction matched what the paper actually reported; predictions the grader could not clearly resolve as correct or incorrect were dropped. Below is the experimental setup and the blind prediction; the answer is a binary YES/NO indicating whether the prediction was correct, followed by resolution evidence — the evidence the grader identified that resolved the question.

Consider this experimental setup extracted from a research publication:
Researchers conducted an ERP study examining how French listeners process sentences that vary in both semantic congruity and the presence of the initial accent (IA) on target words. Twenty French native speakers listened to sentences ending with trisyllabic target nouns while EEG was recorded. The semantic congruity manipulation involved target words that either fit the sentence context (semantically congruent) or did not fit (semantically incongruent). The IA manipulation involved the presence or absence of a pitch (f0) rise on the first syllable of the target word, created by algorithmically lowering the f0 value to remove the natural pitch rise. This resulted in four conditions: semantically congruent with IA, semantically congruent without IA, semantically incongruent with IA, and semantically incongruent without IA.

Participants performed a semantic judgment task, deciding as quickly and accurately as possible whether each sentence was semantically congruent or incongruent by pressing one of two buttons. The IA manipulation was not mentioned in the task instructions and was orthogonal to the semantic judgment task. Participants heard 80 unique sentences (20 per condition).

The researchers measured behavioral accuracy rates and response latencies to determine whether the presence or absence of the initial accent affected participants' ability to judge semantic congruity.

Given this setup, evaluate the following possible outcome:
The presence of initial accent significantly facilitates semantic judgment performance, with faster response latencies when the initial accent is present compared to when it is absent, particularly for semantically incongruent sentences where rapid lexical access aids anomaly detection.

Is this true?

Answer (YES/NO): NO